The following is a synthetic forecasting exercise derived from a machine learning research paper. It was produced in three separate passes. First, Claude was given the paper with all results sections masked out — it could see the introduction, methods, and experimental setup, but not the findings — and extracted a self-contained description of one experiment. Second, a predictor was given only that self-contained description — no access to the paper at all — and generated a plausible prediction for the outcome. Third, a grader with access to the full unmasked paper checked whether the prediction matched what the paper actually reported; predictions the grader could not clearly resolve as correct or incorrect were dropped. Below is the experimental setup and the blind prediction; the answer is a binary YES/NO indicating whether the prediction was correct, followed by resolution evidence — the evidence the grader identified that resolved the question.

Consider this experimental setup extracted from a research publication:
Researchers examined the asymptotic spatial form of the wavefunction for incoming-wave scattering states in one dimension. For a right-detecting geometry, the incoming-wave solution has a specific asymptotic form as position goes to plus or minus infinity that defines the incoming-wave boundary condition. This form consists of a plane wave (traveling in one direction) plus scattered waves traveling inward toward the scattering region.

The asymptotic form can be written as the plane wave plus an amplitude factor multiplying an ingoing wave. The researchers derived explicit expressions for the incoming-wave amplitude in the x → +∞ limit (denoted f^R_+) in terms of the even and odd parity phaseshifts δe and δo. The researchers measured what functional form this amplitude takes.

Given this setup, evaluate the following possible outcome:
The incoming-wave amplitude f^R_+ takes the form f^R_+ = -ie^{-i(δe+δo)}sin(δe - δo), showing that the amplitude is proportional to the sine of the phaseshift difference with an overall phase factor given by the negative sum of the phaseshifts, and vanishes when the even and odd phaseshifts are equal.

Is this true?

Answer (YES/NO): YES